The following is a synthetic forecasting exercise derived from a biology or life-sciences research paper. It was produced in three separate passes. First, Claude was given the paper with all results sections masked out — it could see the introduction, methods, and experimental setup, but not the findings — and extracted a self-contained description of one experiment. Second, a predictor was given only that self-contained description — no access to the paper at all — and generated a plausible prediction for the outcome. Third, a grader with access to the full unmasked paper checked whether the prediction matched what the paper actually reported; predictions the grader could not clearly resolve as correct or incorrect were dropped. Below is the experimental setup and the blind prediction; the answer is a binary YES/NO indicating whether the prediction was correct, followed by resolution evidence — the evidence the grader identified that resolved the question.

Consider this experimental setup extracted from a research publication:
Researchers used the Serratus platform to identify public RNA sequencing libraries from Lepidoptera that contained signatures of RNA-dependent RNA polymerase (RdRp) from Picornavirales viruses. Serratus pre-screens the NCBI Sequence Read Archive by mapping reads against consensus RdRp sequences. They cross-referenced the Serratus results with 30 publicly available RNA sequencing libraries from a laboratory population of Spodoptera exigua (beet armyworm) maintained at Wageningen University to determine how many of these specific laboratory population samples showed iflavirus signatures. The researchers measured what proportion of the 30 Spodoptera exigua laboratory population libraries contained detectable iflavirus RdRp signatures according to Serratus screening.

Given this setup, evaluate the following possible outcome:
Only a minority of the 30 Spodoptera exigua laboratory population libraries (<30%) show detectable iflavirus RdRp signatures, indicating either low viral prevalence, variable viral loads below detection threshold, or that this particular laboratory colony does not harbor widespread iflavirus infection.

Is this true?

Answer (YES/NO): NO